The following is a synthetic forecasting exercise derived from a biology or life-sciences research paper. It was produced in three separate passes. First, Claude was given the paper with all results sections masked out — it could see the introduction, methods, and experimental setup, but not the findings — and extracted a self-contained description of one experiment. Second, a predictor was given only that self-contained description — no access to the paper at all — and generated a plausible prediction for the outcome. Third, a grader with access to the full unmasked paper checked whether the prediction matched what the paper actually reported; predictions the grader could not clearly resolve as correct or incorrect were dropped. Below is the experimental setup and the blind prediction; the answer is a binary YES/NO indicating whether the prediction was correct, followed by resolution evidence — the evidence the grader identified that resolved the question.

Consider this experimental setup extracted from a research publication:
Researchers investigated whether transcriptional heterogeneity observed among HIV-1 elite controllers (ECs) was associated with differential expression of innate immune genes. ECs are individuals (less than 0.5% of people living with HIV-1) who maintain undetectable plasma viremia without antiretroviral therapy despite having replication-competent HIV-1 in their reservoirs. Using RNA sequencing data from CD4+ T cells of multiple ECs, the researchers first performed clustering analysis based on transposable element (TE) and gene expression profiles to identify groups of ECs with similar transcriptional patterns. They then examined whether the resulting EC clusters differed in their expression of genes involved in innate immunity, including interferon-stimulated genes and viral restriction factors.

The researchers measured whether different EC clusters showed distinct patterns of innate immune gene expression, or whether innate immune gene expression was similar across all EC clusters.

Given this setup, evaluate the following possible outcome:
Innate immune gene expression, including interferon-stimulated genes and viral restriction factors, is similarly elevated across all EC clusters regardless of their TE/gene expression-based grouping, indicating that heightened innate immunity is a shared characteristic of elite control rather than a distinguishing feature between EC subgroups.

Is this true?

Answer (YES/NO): NO